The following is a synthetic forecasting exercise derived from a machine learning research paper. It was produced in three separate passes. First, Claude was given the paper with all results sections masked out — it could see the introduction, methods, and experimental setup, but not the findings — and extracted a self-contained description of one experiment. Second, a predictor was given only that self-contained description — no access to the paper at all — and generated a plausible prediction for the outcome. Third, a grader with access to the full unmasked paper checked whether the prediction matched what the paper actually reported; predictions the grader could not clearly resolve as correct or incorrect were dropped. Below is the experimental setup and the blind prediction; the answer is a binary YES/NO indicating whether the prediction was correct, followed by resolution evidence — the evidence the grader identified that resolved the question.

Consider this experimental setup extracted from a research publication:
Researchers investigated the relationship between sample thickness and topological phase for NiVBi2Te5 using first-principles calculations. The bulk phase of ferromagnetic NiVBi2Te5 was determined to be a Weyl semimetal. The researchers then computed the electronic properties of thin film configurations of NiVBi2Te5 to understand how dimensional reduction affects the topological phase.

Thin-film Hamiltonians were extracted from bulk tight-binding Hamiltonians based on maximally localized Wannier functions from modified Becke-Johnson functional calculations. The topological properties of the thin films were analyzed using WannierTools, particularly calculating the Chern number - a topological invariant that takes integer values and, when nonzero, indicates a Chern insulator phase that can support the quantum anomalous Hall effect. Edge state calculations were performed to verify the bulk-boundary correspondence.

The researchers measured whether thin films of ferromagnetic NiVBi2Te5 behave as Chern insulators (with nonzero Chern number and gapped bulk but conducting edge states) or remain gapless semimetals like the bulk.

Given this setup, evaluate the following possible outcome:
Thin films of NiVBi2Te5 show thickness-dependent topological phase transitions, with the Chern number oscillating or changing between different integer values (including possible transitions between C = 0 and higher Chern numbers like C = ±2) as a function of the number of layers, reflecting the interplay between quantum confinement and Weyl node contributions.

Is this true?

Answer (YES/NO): YES